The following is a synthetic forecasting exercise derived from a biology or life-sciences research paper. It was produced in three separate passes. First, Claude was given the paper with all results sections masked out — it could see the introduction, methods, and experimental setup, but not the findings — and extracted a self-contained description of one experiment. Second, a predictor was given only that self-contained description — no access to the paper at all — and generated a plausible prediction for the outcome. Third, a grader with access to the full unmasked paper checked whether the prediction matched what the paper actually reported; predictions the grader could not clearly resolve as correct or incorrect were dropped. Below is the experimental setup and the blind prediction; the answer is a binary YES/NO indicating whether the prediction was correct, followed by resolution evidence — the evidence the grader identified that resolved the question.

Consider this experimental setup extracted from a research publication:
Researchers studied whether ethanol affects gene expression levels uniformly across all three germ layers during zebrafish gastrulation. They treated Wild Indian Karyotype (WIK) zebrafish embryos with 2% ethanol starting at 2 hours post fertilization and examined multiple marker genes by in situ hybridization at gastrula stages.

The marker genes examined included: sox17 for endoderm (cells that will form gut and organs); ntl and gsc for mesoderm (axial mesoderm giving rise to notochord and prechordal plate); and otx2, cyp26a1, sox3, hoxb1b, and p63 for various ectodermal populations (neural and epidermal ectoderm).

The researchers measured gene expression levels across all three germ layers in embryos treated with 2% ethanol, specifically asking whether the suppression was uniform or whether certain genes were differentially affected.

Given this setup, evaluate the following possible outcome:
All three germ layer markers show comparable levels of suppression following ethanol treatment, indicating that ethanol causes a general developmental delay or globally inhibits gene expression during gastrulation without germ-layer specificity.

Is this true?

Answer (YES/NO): NO